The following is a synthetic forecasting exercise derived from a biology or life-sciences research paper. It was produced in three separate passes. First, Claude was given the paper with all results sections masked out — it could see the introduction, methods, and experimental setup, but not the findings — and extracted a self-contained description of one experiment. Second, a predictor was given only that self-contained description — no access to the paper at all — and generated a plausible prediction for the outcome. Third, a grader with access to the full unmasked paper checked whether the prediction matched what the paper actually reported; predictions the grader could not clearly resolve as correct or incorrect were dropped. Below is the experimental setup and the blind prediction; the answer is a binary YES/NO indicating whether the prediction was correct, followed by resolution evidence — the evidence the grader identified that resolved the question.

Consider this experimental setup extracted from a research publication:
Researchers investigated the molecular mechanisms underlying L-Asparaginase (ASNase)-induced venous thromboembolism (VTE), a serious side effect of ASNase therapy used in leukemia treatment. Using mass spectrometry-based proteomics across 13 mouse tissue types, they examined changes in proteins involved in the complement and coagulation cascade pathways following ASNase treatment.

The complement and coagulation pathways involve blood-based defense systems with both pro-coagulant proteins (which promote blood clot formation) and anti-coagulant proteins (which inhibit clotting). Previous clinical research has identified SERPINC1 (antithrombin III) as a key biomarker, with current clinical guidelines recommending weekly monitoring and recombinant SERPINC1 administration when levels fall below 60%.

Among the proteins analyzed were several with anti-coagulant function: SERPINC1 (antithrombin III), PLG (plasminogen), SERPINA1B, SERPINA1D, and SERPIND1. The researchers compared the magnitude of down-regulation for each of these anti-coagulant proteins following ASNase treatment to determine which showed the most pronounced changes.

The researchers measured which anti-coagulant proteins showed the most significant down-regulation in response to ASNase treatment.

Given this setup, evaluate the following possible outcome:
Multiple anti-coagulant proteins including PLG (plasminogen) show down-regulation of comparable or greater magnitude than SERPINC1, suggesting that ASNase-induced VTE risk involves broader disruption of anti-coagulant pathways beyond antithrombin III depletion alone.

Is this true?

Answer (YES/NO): YES